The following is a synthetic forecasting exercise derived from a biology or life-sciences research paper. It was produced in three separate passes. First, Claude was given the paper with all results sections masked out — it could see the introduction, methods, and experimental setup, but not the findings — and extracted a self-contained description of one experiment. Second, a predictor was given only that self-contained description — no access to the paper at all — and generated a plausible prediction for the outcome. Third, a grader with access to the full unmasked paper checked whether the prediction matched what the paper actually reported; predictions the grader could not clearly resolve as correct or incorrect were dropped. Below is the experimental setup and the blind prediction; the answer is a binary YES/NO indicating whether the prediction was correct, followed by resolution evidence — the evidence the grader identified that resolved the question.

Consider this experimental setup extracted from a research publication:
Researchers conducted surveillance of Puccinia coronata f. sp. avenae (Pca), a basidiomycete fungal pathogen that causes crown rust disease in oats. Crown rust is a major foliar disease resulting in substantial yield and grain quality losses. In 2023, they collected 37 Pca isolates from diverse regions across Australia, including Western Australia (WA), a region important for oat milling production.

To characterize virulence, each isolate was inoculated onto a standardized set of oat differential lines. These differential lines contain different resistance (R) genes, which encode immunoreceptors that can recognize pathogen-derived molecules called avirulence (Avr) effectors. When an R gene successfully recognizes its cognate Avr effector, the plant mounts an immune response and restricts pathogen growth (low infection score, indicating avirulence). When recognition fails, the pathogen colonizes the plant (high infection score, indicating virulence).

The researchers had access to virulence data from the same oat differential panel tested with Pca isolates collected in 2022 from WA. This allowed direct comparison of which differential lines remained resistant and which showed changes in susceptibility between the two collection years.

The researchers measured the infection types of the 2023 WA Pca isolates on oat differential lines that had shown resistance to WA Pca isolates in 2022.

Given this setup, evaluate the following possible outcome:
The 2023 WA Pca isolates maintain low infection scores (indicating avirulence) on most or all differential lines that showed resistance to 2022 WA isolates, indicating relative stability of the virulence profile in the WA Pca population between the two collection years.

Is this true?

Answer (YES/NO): NO